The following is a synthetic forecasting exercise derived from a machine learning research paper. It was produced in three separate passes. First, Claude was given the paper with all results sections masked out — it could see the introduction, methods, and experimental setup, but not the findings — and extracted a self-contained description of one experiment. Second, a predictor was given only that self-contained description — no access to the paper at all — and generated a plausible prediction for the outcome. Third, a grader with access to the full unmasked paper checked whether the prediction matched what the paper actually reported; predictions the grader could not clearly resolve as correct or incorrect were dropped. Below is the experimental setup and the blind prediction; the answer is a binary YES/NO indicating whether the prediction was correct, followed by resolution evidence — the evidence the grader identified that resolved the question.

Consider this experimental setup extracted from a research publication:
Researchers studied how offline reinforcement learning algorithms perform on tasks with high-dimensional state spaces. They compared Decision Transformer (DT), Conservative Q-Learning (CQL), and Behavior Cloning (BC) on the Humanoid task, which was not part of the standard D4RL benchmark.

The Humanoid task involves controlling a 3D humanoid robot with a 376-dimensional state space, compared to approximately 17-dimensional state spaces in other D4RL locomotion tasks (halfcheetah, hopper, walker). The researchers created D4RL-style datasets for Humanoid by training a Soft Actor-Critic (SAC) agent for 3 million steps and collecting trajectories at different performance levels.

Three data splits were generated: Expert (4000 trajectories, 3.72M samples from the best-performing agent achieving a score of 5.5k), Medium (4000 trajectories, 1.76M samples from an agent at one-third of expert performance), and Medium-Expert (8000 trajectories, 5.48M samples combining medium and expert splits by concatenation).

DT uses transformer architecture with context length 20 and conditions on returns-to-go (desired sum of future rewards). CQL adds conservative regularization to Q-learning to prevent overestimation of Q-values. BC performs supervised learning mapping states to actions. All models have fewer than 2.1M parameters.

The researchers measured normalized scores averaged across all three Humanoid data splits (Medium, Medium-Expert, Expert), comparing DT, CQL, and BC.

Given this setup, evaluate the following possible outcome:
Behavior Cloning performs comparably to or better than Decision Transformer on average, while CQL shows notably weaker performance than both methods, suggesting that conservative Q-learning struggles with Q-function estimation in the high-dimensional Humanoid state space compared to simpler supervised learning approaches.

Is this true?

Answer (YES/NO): NO